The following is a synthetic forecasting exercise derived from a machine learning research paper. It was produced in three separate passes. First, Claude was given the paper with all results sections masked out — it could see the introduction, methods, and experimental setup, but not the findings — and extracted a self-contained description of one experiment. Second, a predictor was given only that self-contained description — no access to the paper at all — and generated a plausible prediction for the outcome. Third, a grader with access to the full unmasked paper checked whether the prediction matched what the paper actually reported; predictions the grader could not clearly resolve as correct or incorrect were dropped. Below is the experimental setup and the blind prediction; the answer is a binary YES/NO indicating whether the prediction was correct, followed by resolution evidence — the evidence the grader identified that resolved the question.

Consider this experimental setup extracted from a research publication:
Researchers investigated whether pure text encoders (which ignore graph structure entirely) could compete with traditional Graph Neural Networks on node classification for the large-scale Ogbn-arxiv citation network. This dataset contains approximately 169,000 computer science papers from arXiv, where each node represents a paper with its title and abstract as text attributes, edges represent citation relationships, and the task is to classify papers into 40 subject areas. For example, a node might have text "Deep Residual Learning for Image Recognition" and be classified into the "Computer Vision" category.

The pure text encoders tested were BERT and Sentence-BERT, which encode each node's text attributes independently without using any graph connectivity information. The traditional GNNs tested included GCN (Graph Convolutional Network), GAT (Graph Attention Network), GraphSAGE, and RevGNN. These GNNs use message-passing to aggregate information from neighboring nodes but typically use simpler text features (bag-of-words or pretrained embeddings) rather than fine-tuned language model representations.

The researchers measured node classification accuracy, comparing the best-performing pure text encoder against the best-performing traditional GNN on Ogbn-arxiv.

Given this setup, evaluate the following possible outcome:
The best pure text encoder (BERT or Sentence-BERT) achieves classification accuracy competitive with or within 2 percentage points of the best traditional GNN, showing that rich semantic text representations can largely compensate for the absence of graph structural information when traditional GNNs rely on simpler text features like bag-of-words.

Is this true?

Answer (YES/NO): NO